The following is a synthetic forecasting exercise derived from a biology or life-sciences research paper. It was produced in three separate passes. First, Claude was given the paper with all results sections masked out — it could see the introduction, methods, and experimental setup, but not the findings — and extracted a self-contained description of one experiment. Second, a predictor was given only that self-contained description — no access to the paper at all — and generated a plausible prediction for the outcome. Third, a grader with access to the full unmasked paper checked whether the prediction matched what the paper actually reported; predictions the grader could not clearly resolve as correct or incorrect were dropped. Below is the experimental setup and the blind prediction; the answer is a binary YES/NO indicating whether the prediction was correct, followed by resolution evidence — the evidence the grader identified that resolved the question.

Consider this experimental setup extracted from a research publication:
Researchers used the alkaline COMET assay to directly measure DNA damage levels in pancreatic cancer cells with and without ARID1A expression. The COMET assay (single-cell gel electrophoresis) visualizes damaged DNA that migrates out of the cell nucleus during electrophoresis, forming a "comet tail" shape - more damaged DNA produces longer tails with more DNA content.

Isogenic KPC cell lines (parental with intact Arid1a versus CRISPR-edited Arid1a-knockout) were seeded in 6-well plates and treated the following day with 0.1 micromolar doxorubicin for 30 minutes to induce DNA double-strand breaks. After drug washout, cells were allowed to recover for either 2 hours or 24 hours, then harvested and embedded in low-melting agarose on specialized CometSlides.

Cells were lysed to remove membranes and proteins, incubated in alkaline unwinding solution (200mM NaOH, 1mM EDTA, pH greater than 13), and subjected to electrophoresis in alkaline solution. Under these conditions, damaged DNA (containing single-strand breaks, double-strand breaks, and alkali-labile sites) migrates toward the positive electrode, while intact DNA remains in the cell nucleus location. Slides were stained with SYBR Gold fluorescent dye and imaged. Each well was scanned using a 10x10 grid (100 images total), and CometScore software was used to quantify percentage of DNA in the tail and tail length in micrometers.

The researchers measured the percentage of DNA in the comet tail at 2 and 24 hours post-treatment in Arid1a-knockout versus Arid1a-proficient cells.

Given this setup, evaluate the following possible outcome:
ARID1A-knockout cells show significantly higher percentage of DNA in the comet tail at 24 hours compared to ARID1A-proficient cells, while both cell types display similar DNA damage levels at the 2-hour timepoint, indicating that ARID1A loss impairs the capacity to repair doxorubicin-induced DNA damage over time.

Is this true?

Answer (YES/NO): YES